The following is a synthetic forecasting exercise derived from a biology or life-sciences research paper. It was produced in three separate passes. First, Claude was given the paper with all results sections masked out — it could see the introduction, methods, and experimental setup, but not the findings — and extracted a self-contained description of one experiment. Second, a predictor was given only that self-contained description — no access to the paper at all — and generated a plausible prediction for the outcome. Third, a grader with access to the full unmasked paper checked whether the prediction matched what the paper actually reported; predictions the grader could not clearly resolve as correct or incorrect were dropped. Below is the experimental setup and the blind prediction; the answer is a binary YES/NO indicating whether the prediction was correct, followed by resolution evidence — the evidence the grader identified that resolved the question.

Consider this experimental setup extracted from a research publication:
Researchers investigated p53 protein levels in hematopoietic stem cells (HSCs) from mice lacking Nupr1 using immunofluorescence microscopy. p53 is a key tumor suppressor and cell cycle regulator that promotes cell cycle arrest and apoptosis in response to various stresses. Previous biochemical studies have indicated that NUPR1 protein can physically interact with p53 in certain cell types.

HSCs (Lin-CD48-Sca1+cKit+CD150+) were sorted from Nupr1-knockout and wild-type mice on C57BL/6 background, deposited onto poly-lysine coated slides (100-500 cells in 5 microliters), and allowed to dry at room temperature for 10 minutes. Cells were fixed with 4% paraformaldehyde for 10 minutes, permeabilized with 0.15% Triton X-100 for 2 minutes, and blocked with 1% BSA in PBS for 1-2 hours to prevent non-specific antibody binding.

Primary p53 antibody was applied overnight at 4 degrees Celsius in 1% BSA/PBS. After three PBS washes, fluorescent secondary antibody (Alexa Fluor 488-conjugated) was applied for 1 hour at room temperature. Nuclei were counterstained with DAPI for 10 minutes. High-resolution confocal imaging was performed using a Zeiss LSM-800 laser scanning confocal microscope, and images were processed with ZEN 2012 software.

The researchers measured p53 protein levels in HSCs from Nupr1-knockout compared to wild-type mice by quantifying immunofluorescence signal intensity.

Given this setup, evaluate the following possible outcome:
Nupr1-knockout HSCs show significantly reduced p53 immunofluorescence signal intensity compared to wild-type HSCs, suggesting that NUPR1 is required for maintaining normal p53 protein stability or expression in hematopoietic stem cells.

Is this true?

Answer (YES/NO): YES